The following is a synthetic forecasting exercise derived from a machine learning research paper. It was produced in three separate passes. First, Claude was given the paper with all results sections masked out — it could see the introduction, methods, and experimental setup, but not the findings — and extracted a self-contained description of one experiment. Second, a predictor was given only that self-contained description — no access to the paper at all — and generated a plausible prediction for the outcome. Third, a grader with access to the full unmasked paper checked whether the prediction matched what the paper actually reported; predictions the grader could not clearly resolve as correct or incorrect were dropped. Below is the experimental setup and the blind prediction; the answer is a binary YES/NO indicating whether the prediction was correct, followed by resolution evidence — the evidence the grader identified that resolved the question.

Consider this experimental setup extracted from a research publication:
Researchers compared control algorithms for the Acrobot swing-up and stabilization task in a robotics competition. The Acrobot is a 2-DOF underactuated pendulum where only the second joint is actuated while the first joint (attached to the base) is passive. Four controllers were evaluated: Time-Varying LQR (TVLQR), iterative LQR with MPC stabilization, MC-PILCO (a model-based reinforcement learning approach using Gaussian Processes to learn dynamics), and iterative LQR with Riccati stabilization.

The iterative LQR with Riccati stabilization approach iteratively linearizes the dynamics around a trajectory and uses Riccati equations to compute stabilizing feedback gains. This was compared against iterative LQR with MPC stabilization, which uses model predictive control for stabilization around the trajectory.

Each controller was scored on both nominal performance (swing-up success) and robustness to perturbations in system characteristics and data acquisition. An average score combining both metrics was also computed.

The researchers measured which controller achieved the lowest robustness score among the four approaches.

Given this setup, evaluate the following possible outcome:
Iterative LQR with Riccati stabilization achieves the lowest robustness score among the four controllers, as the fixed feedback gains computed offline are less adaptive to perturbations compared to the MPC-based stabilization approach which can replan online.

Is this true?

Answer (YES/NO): YES